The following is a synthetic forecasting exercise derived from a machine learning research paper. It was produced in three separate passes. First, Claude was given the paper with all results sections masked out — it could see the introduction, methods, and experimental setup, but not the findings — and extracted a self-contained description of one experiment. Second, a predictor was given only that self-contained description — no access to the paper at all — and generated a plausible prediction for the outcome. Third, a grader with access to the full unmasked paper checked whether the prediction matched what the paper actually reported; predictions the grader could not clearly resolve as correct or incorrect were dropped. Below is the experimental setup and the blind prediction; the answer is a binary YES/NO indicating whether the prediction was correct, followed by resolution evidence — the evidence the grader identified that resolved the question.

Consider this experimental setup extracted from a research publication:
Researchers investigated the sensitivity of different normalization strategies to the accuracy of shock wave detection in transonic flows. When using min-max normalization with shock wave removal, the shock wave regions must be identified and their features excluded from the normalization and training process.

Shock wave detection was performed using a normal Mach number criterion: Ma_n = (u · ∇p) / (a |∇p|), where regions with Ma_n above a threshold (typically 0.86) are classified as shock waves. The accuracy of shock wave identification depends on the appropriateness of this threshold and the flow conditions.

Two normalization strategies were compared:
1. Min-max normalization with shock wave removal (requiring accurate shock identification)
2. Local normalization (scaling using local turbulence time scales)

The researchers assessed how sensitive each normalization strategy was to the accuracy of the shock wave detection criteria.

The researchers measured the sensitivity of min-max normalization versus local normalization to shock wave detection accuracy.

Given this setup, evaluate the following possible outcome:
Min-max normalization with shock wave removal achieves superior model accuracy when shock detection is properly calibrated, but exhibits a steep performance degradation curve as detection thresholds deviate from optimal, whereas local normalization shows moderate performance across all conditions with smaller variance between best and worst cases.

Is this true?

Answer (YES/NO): NO